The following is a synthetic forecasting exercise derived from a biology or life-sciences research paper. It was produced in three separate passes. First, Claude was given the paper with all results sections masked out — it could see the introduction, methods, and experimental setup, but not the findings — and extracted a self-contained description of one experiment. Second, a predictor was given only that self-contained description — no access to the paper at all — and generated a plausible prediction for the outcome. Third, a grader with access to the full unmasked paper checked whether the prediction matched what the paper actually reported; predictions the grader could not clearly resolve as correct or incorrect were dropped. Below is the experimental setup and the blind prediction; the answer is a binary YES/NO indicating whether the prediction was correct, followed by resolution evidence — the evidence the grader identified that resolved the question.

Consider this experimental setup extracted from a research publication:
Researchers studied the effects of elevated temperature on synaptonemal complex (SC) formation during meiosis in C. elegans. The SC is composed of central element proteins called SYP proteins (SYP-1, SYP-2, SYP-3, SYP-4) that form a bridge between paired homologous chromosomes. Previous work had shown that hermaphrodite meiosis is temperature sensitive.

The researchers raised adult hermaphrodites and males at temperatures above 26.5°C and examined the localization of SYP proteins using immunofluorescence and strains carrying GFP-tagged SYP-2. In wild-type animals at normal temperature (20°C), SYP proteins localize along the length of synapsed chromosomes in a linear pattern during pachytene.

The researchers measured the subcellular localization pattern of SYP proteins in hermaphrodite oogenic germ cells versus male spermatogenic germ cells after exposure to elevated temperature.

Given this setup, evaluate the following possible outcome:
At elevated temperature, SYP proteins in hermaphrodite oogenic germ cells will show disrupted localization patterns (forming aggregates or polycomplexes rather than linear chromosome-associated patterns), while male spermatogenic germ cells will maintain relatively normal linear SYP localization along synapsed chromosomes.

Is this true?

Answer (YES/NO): YES